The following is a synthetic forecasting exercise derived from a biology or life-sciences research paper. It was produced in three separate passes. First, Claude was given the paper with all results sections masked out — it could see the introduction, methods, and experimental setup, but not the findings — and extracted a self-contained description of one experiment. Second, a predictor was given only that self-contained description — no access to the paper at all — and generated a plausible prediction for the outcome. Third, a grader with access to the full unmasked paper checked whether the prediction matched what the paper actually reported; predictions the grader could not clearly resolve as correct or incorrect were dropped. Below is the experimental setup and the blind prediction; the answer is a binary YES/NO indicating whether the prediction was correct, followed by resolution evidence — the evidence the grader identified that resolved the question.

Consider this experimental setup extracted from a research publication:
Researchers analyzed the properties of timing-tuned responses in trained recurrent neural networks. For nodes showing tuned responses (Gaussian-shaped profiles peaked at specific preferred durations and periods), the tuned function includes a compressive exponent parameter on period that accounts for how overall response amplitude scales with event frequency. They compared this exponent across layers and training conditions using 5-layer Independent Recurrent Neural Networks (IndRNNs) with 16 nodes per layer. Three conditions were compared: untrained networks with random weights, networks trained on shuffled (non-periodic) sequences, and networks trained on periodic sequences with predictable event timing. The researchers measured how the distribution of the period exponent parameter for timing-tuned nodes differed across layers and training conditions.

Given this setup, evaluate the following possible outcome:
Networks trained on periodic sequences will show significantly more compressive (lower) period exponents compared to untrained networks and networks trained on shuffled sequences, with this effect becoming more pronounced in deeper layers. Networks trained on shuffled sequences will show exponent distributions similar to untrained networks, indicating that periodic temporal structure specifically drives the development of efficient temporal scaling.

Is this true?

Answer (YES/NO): NO